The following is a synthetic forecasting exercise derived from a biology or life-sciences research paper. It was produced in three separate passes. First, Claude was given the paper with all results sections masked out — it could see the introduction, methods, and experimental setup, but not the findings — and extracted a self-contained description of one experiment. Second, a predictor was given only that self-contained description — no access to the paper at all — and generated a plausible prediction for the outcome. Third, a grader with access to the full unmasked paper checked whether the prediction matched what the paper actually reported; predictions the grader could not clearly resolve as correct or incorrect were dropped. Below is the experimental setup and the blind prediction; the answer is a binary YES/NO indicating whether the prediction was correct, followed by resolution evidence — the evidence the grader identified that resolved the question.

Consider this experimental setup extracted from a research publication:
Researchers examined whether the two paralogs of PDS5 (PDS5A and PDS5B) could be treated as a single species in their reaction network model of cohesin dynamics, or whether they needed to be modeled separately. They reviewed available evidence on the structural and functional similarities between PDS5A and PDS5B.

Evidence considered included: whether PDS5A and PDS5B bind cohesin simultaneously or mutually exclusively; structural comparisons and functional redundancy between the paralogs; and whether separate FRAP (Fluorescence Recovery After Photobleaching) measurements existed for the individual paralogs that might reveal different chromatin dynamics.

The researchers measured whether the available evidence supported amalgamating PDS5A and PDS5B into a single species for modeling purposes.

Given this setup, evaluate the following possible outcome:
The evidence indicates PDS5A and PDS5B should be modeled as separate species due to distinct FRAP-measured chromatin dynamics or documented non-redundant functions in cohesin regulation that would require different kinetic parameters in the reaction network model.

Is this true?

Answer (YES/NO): NO